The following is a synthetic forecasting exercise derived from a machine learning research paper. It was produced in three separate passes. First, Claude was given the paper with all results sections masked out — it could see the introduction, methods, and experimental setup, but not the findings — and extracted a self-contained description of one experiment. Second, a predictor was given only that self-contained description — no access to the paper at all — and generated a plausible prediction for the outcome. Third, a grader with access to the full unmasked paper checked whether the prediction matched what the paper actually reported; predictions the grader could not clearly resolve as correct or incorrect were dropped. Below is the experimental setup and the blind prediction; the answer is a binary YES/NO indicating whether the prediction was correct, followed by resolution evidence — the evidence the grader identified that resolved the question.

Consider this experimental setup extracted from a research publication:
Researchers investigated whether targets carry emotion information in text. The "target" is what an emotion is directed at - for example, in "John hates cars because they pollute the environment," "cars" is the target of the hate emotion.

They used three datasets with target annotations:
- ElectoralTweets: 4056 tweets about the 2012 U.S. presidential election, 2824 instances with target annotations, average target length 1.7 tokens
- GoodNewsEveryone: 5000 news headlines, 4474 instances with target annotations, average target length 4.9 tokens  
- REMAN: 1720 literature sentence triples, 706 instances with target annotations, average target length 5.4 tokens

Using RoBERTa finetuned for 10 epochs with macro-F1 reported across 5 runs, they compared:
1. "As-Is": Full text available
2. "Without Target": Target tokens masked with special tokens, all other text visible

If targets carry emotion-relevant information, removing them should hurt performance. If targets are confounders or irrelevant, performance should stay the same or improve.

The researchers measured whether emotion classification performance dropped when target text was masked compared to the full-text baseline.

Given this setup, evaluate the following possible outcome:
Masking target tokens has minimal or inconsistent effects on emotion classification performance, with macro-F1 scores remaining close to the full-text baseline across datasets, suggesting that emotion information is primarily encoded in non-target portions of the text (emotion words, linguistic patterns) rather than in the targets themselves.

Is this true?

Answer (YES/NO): NO